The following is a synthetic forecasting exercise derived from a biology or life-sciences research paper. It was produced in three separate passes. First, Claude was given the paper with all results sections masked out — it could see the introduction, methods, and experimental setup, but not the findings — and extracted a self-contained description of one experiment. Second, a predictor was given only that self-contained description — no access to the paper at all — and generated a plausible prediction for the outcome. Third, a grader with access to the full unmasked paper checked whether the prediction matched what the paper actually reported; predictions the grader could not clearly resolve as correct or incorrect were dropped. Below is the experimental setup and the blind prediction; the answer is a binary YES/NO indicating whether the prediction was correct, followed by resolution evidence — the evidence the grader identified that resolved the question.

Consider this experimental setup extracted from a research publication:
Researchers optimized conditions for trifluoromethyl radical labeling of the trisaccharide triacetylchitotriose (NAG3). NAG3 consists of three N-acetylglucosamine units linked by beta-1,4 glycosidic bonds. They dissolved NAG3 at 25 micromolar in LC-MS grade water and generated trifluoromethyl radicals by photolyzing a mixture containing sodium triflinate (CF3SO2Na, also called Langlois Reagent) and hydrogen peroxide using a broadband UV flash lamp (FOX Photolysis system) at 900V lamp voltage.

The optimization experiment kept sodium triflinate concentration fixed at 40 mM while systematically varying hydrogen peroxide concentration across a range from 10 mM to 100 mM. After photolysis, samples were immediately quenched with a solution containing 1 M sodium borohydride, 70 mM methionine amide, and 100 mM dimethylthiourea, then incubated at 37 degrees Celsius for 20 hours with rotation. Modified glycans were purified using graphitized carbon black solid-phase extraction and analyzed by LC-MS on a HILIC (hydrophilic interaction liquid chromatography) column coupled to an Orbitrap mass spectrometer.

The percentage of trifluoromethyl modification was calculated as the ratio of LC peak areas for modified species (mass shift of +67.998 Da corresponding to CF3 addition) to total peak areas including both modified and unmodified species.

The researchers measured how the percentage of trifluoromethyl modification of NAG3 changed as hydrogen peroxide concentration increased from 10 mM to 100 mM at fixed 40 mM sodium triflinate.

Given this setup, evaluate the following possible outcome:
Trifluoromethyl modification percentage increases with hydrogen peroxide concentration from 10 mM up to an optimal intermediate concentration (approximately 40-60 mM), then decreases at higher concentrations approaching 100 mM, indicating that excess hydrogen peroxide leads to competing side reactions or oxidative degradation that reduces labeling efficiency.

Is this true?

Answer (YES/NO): NO